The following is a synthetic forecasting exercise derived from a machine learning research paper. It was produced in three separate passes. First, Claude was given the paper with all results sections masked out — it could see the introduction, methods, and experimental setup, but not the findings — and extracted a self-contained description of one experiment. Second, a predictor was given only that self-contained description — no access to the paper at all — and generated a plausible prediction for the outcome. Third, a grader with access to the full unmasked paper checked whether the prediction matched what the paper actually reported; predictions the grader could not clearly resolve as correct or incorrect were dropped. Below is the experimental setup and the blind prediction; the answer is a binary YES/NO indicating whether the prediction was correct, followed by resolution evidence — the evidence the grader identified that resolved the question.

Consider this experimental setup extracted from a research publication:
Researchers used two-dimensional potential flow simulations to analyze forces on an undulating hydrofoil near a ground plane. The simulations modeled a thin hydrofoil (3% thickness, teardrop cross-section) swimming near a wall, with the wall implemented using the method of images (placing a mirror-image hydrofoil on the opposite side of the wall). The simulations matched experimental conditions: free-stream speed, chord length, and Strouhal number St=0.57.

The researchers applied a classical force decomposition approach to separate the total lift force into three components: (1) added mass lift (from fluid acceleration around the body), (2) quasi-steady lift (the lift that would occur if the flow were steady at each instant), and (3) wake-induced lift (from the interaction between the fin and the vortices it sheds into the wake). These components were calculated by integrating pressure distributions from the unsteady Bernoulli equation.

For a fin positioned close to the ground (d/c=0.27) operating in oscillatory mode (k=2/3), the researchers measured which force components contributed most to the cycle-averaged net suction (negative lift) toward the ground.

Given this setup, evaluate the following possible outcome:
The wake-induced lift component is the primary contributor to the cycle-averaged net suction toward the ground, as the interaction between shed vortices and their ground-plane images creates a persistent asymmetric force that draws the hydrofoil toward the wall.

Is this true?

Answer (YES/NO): NO